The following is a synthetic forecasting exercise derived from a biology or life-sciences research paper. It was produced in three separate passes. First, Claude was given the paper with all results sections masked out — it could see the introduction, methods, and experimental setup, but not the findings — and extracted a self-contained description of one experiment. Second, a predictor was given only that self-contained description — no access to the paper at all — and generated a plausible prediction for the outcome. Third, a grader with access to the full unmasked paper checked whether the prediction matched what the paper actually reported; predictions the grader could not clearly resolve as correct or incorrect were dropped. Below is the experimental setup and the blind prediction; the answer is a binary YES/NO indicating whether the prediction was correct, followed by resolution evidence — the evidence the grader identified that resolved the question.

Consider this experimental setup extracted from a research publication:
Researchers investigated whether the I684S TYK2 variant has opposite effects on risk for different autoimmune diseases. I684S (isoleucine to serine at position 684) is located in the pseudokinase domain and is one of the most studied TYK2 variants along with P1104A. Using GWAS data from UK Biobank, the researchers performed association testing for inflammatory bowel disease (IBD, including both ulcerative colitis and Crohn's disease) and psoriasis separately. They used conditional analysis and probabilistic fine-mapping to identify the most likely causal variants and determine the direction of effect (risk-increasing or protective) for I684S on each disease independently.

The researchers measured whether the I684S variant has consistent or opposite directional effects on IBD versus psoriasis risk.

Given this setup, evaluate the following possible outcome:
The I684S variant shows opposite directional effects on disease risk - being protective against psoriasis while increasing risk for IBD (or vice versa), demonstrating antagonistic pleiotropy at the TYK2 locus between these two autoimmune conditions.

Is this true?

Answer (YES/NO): YES